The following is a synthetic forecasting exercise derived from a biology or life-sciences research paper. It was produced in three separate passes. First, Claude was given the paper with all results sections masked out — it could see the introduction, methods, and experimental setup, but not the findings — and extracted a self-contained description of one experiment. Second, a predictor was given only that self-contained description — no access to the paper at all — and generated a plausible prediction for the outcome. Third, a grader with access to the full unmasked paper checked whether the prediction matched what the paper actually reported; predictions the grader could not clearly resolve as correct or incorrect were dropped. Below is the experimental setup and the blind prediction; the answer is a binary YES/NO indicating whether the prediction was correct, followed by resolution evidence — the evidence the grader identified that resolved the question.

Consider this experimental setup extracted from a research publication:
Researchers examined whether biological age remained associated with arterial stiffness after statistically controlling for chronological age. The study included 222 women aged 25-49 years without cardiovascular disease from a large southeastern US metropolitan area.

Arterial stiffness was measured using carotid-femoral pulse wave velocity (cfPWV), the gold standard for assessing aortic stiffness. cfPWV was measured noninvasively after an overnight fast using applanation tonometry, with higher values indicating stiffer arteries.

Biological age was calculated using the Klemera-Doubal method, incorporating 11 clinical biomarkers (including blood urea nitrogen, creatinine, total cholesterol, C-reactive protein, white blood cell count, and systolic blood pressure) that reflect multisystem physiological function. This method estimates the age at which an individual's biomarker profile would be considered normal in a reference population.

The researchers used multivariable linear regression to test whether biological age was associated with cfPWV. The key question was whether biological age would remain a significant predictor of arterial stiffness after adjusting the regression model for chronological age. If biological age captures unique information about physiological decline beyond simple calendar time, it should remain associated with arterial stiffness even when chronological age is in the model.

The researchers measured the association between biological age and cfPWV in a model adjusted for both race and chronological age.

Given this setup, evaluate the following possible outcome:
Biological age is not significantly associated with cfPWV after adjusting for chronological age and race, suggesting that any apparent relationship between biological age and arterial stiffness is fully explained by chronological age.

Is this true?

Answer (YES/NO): NO